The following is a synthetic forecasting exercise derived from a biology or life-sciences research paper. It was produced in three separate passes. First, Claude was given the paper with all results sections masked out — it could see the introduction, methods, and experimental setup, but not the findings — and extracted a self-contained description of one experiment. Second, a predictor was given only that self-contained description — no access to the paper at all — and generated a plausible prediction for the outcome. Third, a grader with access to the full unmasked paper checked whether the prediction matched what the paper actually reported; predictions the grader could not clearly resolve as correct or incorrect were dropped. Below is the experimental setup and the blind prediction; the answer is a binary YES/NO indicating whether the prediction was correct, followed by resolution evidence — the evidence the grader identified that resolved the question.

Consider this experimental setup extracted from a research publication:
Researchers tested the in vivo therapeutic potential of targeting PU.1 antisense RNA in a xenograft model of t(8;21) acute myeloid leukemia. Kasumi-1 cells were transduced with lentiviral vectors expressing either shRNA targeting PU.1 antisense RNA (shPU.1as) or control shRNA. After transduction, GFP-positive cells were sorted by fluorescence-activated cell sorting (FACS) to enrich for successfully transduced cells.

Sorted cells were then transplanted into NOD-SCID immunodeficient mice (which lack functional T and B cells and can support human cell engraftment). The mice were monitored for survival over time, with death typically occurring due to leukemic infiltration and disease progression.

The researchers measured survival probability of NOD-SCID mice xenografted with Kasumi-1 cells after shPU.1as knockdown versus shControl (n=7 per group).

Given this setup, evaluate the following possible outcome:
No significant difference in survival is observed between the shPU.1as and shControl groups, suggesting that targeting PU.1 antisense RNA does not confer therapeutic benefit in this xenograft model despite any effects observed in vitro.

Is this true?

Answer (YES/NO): NO